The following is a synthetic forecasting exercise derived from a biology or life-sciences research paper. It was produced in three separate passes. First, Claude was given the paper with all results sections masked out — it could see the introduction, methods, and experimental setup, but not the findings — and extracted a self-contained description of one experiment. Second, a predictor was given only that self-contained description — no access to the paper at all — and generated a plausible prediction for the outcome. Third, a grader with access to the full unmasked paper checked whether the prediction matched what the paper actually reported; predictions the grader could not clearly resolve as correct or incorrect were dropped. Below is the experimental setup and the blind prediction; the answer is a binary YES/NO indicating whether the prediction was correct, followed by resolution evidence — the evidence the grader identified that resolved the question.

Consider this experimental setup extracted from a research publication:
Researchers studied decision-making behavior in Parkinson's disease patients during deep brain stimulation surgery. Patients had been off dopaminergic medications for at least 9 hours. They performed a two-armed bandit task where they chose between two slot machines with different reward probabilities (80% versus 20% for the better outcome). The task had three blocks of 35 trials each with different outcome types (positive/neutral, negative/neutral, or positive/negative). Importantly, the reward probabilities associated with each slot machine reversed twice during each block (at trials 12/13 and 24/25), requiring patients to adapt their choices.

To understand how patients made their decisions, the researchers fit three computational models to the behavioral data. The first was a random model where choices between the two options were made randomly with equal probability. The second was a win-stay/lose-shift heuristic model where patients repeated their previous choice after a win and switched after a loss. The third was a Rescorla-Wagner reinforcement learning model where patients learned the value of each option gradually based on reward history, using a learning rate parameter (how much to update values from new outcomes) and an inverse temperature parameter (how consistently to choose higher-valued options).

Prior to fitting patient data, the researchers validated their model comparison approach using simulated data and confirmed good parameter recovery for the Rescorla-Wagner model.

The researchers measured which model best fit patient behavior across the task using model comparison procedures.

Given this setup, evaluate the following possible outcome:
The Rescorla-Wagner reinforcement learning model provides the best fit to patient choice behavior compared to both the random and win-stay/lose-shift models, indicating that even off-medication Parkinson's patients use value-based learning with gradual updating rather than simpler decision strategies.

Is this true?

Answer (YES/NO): NO